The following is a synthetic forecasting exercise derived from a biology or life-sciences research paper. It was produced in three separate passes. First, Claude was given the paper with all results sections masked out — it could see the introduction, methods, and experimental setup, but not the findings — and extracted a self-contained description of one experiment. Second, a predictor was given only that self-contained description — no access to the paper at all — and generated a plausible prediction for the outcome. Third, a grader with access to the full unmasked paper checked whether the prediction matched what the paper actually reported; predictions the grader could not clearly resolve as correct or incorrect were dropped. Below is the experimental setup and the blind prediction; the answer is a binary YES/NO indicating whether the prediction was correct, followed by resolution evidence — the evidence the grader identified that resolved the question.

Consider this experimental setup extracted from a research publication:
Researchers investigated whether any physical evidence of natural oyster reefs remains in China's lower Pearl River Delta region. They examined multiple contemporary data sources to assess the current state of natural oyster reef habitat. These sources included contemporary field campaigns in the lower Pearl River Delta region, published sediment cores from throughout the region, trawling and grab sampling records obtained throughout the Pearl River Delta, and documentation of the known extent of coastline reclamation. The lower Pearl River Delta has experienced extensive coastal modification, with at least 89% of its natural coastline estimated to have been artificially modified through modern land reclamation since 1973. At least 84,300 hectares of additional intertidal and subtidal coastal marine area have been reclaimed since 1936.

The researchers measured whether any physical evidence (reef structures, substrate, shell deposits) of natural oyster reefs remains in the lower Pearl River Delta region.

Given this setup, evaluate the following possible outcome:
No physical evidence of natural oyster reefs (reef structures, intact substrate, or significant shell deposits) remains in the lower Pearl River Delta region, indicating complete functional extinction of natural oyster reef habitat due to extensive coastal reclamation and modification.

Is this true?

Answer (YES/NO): YES